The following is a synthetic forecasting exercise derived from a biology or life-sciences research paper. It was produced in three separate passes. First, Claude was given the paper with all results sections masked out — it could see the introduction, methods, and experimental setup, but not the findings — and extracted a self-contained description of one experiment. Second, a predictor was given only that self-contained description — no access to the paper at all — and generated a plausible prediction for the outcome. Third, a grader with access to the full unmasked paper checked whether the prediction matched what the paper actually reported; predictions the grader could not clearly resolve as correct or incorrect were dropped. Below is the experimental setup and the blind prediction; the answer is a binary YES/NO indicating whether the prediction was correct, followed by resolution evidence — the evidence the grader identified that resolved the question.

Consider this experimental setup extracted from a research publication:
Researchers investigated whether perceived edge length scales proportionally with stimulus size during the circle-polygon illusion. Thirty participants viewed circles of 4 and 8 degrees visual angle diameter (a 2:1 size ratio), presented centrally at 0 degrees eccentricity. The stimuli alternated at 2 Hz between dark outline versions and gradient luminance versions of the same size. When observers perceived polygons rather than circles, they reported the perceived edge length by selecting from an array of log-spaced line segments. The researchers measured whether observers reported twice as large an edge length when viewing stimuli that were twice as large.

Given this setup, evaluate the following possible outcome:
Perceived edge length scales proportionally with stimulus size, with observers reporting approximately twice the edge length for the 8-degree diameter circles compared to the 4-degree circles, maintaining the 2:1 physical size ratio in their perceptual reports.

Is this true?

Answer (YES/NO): NO